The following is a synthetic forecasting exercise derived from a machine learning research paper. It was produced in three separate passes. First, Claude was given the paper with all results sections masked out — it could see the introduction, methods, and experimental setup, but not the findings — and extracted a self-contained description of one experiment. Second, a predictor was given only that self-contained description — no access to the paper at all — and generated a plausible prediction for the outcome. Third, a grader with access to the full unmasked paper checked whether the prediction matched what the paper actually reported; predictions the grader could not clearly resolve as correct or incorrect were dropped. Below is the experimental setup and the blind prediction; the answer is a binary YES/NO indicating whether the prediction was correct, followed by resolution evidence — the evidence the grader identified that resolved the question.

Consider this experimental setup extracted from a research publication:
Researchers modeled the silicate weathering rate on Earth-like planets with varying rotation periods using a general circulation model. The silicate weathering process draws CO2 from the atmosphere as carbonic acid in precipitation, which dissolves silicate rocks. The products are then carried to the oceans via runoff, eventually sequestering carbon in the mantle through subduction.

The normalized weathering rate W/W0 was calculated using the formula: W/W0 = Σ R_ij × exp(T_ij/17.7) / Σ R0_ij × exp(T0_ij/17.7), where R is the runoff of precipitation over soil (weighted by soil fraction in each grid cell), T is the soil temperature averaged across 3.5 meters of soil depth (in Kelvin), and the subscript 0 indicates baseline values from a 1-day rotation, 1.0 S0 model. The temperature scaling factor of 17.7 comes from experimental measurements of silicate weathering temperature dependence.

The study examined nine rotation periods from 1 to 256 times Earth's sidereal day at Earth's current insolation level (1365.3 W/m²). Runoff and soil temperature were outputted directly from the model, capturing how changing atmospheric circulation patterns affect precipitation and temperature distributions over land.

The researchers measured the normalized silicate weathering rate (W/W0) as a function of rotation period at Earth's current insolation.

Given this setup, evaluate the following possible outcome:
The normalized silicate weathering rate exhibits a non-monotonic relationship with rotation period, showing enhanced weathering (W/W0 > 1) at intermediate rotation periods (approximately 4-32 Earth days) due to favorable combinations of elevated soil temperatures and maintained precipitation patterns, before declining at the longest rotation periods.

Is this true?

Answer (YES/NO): YES